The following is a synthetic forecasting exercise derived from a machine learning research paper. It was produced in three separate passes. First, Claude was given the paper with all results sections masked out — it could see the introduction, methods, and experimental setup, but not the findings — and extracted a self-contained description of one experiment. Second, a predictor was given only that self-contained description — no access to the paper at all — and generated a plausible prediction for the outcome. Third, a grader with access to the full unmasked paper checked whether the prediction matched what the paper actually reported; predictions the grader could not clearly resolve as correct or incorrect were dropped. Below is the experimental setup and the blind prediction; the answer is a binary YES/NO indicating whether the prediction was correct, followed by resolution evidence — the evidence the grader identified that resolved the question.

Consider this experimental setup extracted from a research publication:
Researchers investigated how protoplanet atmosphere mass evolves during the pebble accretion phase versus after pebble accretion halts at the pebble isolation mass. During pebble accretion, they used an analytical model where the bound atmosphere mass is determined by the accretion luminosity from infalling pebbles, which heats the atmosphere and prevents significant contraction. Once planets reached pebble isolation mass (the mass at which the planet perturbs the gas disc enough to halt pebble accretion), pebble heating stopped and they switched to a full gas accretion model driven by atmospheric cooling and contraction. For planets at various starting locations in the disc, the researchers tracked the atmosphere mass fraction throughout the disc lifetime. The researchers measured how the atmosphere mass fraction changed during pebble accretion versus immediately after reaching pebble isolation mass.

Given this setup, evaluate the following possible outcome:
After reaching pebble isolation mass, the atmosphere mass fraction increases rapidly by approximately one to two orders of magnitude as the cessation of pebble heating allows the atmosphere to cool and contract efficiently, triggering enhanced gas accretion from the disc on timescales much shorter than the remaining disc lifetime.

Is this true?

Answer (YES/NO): NO